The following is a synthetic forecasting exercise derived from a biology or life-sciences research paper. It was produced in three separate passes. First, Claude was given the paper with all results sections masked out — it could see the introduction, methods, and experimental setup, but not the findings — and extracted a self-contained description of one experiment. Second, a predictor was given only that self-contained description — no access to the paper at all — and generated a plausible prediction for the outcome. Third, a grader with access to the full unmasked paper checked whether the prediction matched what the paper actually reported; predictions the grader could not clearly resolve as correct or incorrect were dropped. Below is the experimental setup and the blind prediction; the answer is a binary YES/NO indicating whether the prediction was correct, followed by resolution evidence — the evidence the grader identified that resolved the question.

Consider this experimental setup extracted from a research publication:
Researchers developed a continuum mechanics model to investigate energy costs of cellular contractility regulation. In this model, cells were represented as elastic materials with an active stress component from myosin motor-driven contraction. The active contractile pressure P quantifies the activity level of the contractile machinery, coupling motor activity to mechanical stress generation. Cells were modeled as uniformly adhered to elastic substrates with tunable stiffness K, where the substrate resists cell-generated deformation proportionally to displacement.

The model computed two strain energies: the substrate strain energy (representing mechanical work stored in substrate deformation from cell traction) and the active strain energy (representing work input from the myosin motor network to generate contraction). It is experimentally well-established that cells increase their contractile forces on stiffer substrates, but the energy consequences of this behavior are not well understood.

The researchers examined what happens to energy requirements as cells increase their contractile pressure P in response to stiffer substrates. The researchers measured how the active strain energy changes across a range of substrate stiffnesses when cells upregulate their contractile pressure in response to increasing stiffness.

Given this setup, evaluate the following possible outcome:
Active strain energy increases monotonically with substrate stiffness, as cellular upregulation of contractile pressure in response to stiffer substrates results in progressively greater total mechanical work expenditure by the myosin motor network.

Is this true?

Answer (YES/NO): NO